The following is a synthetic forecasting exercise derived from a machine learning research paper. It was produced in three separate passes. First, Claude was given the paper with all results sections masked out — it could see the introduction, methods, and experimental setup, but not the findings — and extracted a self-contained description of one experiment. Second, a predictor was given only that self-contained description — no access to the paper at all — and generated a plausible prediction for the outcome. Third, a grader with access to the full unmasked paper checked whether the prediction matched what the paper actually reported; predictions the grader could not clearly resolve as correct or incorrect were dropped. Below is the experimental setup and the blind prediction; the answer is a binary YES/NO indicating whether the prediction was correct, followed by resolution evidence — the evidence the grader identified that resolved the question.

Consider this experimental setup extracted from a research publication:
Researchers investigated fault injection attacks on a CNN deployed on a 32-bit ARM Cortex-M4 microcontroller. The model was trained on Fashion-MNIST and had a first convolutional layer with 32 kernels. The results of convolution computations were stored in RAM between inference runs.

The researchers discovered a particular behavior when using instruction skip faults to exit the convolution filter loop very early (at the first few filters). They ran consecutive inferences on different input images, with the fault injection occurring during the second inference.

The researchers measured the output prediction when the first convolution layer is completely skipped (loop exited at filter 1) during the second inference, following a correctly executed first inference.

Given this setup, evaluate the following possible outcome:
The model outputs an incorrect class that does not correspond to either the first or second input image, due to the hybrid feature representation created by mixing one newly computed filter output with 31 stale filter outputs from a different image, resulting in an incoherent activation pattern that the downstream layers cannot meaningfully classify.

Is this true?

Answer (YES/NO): NO